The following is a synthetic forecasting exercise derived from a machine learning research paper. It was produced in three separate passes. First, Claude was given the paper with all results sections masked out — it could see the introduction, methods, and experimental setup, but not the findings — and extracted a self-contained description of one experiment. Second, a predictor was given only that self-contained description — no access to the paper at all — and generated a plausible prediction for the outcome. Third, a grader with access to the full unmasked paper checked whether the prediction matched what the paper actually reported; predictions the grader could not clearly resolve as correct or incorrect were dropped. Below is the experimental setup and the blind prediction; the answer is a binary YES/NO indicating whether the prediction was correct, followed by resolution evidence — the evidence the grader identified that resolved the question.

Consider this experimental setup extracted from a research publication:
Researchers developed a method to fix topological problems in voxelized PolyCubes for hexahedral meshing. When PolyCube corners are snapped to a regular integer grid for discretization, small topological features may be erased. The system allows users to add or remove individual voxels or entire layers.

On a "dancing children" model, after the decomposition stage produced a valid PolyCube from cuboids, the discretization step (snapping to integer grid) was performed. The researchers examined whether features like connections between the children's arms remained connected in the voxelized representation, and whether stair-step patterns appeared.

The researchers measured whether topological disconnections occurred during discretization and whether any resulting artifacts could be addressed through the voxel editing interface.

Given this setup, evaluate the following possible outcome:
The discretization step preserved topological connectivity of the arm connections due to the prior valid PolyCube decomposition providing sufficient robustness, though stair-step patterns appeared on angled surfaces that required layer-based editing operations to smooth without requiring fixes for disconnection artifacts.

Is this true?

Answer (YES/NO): NO